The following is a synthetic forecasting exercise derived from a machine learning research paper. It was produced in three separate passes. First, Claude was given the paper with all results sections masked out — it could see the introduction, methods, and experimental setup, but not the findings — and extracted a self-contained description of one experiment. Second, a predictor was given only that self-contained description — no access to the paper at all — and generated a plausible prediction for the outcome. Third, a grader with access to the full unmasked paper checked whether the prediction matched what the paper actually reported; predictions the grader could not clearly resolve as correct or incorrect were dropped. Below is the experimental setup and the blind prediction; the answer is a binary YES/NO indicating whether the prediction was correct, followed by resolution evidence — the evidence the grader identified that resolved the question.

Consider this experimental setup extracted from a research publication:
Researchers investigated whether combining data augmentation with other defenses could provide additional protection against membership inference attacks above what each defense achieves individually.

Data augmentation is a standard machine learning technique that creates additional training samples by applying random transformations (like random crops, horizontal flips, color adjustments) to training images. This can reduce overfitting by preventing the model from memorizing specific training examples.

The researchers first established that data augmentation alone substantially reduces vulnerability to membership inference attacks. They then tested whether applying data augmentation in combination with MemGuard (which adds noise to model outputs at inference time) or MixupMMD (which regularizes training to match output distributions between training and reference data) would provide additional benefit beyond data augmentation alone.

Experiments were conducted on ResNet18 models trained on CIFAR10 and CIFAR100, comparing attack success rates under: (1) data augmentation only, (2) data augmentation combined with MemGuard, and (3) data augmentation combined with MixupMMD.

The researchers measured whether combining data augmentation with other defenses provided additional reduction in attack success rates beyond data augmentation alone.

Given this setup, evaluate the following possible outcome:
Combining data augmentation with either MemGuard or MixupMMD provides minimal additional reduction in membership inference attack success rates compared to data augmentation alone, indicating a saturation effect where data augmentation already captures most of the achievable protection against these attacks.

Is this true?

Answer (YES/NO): NO